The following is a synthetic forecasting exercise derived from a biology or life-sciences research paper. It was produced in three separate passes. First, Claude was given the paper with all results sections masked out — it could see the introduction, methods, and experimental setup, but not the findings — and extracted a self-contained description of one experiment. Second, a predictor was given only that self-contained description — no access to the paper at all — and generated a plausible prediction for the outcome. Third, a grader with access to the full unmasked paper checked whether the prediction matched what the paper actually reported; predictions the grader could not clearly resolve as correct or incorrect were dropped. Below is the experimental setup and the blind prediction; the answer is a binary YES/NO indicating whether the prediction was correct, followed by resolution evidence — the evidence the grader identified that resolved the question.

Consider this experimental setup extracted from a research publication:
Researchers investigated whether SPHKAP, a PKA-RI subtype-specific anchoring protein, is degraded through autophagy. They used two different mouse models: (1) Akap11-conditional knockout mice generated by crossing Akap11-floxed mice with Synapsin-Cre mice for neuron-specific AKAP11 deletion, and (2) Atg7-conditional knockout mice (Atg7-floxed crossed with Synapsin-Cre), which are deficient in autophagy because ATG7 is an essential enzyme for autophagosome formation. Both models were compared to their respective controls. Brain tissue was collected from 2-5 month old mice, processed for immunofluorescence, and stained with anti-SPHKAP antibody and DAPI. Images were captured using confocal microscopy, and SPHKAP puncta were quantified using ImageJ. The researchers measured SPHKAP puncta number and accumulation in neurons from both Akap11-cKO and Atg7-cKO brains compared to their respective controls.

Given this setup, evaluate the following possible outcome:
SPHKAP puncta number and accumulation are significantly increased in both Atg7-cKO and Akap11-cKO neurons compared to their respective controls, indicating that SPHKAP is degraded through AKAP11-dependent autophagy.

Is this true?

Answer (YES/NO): YES